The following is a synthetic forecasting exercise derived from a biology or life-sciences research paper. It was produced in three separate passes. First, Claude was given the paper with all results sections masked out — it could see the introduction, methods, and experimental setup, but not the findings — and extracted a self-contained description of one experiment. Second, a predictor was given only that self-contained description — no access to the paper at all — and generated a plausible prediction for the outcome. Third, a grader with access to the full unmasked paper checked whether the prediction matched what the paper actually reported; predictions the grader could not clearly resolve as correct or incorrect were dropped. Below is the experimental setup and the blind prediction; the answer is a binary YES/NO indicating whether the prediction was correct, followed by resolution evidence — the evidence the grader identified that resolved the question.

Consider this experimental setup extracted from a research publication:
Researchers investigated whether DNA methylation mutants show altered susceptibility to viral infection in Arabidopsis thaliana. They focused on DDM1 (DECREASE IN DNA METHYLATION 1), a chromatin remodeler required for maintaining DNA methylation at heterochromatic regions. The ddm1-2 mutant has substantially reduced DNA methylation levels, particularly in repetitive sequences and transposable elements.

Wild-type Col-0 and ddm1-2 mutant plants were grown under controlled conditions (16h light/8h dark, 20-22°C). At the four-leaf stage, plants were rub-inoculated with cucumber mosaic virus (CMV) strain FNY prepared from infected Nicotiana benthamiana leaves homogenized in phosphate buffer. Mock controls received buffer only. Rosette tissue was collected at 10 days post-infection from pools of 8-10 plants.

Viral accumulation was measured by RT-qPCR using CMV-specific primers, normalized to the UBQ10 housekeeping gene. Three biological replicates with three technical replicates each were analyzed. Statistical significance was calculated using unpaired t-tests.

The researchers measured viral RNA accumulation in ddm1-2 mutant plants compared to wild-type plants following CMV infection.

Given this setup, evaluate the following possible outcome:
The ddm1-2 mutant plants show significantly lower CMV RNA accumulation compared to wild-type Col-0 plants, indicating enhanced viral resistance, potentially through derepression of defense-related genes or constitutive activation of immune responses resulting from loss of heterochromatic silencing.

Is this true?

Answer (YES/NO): NO